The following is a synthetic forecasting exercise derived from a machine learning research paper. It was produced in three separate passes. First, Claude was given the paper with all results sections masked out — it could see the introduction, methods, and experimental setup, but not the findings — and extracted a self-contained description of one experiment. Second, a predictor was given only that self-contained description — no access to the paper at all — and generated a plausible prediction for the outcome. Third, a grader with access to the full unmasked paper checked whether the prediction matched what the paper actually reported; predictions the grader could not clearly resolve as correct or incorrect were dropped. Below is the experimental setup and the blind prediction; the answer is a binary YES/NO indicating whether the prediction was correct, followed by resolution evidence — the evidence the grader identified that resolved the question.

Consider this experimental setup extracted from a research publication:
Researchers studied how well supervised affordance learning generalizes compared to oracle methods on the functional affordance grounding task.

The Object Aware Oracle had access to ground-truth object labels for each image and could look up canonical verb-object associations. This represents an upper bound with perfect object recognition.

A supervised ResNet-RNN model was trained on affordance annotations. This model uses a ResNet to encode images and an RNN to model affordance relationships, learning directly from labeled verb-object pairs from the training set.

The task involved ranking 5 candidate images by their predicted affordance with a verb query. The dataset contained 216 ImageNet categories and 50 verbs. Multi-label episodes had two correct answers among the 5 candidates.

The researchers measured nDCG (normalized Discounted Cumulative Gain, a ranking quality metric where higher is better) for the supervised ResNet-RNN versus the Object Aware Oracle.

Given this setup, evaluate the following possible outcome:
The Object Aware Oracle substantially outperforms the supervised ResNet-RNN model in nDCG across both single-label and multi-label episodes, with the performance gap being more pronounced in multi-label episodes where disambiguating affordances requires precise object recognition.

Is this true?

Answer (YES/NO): NO